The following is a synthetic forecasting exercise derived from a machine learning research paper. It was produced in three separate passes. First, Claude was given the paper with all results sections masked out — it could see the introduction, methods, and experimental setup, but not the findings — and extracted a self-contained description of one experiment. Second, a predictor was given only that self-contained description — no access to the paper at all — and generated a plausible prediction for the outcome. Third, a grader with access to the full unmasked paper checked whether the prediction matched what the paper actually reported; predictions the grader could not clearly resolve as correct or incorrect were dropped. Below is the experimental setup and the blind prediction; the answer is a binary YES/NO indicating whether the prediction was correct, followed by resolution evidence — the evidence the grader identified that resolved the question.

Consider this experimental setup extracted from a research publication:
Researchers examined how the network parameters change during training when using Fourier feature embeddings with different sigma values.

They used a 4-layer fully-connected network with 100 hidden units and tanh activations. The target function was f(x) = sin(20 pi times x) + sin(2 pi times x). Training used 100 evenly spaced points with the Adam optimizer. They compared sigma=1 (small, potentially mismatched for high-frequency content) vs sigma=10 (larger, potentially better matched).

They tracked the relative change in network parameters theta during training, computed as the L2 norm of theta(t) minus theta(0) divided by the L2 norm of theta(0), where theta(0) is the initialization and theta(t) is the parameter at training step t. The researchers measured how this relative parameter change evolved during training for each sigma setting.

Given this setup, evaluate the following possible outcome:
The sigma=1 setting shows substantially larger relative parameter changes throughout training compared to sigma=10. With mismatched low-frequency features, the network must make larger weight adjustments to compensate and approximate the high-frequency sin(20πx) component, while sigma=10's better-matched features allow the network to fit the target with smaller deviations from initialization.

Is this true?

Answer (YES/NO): YES